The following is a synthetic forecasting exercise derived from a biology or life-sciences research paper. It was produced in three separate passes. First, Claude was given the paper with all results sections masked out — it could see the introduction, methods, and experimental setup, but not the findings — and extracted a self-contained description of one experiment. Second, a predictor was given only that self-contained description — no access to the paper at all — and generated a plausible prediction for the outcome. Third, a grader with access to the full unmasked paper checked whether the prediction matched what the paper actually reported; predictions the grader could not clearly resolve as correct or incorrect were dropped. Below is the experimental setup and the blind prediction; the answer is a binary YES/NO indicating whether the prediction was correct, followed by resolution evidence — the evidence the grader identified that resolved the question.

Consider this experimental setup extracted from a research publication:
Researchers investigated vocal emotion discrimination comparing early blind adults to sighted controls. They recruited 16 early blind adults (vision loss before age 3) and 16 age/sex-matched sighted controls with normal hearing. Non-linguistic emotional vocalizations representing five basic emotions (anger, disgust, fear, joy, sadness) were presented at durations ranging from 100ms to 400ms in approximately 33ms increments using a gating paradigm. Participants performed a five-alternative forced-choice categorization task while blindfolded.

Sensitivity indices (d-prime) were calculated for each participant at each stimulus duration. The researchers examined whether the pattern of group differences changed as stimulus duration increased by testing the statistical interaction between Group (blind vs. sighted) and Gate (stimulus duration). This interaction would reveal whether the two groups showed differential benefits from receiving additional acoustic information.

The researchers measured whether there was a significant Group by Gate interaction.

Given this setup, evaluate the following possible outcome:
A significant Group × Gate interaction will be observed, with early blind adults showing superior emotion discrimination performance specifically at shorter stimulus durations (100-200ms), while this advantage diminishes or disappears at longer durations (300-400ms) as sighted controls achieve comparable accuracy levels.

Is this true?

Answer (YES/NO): NO